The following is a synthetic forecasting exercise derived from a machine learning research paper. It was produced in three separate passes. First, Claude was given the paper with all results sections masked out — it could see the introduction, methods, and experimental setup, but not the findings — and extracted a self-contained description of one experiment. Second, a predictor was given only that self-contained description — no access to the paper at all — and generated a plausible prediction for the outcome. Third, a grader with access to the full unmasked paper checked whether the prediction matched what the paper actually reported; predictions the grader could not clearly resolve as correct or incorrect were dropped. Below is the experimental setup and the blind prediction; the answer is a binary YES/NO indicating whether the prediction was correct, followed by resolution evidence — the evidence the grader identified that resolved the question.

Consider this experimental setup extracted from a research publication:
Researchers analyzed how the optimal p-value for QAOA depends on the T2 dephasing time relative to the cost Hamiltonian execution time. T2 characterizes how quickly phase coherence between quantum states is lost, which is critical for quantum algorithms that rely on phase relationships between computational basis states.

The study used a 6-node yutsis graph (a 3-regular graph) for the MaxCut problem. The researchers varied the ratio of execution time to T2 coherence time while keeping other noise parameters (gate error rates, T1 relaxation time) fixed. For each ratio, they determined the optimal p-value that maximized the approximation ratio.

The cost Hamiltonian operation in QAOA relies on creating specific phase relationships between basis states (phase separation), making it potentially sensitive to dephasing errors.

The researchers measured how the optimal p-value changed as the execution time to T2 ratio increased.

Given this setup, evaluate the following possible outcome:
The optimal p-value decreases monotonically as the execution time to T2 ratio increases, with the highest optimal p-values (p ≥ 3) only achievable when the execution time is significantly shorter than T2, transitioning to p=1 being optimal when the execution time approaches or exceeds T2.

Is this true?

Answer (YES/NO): NO